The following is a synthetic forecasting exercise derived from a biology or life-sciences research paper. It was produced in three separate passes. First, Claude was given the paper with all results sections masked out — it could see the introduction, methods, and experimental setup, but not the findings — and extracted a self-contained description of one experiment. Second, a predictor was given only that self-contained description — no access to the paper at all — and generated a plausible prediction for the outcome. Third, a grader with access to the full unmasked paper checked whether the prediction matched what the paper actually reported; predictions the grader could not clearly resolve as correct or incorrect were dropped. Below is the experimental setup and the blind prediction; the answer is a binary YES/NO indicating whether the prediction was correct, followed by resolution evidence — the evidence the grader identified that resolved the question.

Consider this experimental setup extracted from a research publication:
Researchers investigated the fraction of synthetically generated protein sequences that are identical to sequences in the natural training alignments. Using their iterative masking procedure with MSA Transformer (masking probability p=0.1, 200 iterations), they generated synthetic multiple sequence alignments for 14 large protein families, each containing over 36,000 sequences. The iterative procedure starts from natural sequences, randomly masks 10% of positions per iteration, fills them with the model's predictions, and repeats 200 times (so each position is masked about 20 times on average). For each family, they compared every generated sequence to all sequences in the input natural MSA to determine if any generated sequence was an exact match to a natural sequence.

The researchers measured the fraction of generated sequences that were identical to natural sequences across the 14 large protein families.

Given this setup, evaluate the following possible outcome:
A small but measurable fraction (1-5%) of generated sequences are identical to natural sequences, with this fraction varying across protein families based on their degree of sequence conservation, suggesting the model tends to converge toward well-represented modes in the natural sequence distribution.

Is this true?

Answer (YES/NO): NO